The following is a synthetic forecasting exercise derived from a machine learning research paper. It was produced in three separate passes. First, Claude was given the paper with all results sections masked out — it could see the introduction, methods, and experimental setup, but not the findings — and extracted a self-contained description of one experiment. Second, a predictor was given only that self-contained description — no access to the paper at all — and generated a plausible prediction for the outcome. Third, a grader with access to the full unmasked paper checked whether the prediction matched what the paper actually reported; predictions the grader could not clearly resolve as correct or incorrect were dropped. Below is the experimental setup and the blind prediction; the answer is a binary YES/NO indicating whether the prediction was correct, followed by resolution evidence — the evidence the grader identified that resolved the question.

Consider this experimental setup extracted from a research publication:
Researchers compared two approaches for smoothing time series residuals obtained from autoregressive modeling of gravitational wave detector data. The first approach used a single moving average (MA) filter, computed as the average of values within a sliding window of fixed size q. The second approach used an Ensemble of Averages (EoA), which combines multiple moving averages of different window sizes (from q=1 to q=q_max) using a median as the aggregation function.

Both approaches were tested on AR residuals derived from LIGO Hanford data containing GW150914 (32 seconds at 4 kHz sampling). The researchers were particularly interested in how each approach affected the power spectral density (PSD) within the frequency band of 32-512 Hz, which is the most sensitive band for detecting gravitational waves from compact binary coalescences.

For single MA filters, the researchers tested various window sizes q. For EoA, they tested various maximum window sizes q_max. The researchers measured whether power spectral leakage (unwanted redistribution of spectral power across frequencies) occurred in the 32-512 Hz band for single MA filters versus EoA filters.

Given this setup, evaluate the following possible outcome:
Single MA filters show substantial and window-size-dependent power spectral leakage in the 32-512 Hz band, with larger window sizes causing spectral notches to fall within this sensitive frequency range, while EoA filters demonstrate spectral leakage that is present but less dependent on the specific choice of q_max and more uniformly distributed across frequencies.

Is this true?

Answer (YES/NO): NO